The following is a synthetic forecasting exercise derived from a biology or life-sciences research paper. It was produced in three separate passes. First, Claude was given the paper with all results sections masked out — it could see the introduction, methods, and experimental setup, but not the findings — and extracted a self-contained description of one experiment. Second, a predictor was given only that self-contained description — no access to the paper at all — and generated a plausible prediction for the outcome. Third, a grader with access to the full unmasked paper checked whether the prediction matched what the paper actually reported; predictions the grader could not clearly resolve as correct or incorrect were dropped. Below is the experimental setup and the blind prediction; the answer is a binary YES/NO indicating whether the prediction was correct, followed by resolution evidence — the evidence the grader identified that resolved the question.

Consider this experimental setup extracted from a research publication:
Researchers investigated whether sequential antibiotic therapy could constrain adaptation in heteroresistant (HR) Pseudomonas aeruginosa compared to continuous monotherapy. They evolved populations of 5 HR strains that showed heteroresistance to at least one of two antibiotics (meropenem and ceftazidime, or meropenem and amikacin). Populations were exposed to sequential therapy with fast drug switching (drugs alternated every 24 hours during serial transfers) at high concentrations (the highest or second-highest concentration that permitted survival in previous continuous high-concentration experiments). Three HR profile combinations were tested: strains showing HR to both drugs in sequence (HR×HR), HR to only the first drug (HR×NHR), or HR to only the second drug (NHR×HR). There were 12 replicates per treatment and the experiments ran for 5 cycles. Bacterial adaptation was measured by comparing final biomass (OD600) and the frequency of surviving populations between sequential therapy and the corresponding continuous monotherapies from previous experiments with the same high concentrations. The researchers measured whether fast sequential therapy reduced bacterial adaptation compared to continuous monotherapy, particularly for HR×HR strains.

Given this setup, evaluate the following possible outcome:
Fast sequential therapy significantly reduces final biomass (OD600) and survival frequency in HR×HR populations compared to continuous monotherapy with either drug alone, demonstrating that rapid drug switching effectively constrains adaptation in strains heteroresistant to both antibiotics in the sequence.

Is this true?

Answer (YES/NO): YES